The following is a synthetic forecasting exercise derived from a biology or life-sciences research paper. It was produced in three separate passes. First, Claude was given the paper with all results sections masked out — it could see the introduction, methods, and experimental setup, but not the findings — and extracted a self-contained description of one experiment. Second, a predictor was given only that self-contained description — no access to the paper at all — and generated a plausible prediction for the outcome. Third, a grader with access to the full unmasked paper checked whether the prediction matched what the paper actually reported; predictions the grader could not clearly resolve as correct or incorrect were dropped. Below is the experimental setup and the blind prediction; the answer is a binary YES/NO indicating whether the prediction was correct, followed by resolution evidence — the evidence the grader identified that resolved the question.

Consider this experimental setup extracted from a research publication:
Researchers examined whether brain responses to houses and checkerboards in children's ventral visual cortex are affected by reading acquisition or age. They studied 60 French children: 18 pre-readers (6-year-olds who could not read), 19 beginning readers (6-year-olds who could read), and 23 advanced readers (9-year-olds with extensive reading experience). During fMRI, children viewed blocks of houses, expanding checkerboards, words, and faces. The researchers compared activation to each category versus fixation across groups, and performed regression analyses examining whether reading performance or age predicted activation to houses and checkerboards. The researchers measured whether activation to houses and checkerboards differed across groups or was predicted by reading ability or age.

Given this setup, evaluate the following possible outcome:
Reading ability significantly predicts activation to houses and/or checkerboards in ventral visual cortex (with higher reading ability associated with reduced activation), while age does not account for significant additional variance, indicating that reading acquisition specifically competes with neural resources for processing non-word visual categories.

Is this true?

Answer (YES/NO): NO